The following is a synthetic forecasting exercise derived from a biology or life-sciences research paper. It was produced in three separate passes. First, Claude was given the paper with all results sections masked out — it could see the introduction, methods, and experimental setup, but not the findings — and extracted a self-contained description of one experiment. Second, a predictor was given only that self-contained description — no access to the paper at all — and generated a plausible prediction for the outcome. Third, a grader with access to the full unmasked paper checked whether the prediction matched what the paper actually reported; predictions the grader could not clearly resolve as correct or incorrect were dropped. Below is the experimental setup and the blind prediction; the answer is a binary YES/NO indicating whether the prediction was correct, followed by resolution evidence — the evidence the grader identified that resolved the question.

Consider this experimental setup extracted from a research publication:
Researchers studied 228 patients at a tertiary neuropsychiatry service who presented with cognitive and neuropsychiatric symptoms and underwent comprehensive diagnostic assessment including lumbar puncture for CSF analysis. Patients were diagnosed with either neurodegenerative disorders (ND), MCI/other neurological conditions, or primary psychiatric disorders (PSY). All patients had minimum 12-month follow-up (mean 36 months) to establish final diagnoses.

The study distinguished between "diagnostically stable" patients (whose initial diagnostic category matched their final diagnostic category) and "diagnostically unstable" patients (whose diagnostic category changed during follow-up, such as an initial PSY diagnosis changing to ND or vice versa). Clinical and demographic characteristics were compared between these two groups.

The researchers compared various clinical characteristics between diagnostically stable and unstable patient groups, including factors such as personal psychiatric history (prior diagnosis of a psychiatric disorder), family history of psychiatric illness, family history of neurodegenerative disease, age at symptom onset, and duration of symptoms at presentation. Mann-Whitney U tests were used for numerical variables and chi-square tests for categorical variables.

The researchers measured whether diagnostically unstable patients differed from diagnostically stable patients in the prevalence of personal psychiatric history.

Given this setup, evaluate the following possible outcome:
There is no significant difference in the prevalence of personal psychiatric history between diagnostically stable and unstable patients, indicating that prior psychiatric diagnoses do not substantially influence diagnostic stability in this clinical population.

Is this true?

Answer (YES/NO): NO